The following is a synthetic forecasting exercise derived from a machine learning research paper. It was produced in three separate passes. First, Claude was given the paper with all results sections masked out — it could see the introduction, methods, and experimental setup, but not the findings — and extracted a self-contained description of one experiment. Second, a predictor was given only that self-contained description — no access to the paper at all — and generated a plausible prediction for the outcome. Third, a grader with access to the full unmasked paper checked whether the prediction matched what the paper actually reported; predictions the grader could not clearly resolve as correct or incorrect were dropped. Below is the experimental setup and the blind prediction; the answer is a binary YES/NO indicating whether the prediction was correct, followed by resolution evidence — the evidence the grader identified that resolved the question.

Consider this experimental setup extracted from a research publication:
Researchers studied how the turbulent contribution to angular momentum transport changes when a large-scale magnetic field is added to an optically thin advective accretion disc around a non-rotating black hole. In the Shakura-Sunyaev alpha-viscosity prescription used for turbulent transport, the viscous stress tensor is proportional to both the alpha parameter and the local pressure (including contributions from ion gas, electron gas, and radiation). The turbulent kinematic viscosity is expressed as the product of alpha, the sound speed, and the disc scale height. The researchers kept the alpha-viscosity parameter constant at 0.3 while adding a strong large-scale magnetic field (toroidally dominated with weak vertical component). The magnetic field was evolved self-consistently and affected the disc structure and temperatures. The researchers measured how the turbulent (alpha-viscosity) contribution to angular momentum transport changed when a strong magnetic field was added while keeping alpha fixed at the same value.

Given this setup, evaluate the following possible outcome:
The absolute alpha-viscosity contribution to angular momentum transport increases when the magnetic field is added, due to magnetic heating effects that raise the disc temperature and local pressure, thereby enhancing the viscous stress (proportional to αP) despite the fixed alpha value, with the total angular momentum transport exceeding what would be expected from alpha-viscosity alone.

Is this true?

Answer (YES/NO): NO